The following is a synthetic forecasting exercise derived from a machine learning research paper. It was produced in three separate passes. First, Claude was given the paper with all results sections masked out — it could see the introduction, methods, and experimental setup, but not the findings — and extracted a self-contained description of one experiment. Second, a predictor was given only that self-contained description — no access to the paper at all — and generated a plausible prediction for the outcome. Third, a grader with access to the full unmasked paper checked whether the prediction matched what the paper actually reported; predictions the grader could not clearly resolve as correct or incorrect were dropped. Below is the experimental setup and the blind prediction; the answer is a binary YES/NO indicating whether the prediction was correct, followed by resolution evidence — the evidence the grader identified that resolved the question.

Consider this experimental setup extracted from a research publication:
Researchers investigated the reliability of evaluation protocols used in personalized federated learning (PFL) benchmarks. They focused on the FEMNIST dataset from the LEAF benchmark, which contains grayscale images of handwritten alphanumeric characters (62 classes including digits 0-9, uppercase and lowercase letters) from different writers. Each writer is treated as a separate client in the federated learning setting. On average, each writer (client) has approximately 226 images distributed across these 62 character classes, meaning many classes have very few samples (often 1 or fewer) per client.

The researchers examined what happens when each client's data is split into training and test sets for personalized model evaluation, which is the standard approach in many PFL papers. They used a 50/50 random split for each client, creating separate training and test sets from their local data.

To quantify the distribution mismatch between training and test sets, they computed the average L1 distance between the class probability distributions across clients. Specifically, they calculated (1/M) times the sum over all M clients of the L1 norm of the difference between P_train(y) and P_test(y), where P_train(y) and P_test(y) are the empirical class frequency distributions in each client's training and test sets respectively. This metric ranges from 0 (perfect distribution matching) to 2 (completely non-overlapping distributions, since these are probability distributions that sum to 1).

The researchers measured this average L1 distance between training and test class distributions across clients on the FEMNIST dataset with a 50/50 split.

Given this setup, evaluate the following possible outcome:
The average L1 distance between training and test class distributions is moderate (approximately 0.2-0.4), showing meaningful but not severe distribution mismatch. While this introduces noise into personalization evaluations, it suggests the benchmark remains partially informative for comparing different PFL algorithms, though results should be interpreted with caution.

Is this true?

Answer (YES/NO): NO